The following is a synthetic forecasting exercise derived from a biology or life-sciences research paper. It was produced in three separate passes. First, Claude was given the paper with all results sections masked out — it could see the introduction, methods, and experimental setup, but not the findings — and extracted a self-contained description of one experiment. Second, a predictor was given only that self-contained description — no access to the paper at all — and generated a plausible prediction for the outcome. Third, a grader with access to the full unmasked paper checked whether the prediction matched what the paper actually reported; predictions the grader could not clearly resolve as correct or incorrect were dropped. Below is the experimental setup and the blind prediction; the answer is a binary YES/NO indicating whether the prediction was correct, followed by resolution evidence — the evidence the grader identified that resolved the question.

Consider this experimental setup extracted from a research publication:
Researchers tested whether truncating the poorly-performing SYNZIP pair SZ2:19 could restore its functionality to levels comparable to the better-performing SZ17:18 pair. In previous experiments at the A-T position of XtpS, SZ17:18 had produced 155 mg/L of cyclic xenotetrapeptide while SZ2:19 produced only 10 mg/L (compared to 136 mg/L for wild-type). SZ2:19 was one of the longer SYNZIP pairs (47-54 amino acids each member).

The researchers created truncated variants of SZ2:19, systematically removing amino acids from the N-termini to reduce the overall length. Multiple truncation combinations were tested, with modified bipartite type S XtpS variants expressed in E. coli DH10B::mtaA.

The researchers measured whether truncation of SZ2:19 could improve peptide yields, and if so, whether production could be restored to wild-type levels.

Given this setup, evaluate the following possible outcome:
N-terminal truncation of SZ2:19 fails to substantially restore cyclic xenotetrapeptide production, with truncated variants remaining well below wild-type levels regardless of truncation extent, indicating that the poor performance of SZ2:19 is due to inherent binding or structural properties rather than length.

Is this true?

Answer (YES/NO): NO